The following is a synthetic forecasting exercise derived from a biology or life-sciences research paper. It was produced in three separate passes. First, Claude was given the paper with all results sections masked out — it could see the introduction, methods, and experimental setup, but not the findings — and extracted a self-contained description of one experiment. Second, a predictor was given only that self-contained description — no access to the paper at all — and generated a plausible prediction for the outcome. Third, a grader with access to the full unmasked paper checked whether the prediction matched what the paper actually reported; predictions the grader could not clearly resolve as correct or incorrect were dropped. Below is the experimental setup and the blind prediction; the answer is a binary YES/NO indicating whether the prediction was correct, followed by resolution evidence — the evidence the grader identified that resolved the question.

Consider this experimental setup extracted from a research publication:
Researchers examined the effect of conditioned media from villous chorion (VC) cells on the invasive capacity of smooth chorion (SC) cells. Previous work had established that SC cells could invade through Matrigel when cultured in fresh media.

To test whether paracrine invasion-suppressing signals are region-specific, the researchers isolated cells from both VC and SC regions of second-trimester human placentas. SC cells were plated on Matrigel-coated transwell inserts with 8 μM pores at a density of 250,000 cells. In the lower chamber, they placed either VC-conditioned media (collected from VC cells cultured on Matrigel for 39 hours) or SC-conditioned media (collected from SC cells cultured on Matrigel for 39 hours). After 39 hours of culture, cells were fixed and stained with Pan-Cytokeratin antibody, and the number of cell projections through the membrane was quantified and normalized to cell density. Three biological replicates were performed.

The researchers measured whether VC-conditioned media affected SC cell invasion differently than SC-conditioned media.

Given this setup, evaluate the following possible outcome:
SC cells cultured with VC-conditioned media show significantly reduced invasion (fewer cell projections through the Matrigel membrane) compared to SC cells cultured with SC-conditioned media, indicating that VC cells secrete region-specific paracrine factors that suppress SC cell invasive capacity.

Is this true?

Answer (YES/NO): NO